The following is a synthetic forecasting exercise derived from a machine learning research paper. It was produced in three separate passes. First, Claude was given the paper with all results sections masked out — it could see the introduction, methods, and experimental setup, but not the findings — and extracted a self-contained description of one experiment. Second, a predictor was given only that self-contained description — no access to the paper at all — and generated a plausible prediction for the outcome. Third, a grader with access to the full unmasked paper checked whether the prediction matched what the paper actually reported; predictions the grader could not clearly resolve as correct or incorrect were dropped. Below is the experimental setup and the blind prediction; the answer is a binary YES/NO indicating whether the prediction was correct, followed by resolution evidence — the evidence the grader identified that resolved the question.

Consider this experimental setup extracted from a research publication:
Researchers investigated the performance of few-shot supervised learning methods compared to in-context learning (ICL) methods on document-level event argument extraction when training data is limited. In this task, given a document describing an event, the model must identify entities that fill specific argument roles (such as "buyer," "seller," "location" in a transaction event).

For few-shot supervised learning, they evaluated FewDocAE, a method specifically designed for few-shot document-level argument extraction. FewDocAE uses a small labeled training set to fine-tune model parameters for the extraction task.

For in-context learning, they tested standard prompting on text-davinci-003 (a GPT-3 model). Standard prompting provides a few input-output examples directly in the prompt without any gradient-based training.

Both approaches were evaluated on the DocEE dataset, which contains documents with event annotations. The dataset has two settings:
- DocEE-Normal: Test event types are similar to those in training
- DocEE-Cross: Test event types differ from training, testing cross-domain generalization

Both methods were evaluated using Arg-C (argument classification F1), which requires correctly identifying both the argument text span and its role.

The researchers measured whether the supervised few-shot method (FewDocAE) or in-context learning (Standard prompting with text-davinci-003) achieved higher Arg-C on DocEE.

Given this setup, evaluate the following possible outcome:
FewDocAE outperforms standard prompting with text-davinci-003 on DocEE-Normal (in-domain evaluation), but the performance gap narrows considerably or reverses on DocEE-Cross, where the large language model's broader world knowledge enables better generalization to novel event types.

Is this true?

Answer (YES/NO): NO